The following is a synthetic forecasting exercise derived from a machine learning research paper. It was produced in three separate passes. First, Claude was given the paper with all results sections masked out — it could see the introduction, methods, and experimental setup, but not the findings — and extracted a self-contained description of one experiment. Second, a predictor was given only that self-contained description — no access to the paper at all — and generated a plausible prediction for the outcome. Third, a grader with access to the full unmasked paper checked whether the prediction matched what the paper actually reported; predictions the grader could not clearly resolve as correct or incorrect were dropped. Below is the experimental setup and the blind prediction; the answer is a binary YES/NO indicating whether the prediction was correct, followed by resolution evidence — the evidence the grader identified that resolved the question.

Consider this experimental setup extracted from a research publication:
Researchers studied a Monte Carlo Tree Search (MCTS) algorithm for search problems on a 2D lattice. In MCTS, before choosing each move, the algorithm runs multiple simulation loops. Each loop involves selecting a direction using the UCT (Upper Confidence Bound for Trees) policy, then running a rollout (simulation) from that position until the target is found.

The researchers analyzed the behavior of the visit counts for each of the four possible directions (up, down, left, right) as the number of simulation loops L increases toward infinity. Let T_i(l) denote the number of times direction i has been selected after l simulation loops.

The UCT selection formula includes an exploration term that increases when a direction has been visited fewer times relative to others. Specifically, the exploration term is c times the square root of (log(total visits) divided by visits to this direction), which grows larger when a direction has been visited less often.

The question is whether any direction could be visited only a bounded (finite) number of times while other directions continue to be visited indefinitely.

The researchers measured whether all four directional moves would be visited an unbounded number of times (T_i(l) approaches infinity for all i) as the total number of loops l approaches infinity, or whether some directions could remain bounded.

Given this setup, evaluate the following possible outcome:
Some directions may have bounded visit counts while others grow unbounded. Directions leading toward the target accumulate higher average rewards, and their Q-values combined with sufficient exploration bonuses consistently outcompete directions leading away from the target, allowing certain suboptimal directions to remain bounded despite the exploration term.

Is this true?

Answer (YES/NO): NO